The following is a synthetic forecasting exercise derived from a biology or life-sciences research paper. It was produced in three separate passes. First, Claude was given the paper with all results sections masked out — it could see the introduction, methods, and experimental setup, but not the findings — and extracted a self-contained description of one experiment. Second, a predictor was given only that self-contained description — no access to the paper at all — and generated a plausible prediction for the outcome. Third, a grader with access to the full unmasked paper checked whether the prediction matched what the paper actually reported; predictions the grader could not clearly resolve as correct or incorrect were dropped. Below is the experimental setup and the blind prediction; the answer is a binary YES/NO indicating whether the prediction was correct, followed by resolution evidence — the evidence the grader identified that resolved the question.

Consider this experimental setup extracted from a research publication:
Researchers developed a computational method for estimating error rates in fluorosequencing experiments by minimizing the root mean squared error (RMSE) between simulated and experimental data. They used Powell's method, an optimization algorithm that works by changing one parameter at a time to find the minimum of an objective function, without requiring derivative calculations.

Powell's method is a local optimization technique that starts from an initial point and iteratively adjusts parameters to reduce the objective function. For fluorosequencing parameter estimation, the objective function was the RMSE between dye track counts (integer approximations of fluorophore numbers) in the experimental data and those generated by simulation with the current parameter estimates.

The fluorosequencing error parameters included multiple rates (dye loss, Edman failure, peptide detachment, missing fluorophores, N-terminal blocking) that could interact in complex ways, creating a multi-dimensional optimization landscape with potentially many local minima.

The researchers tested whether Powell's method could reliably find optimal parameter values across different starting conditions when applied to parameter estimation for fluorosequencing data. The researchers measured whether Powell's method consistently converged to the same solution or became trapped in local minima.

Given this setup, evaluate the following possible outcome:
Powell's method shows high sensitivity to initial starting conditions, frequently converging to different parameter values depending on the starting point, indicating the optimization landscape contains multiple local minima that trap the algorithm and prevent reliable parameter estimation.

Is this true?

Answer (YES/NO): YES